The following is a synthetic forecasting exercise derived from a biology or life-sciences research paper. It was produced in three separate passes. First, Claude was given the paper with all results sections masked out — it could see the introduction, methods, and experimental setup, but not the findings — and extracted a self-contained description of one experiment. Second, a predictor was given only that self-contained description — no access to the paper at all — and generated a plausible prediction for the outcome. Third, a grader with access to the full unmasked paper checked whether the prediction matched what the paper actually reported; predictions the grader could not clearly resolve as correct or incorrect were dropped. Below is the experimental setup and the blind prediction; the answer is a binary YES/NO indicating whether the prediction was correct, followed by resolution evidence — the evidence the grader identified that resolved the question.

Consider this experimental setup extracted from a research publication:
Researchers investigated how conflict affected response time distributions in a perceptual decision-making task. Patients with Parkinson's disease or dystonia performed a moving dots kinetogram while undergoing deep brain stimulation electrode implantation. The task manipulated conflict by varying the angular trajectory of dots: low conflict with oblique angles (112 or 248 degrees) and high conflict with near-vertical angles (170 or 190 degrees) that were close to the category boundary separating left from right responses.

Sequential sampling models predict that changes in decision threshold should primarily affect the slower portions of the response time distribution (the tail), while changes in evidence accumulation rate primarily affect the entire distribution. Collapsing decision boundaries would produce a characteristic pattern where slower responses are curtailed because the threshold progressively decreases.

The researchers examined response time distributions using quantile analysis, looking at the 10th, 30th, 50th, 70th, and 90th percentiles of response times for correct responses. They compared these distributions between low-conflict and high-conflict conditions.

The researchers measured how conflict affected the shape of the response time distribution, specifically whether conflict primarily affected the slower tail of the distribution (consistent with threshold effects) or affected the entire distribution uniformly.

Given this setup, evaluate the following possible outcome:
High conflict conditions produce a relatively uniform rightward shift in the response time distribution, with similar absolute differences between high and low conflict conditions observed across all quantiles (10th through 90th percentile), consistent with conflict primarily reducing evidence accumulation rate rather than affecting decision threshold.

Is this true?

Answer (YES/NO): NO